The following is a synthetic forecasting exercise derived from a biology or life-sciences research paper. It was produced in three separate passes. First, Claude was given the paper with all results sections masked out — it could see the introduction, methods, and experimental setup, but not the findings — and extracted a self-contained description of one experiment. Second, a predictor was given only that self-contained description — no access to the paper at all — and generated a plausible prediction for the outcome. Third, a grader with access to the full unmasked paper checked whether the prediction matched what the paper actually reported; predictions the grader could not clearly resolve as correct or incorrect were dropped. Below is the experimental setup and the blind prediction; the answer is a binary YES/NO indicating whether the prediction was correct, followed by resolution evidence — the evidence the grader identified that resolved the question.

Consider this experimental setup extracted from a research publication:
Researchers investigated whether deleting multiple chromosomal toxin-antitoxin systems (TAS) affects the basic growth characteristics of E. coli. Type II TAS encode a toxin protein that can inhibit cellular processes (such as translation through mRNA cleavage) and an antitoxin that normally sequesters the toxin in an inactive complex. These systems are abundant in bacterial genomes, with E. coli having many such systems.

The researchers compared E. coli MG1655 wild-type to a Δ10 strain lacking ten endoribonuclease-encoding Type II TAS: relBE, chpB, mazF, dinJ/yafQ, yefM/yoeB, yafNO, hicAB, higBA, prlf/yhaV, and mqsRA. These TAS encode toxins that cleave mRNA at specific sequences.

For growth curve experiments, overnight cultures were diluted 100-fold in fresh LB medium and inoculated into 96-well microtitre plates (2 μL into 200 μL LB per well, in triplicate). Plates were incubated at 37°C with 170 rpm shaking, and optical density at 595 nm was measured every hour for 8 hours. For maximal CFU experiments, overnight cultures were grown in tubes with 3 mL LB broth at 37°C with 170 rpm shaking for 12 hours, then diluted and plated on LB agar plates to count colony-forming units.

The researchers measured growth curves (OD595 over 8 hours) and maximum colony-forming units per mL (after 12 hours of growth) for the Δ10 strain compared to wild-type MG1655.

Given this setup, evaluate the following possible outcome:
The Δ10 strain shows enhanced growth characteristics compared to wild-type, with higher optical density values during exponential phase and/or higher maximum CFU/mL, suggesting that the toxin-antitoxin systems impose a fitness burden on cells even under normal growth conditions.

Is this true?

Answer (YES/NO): NO